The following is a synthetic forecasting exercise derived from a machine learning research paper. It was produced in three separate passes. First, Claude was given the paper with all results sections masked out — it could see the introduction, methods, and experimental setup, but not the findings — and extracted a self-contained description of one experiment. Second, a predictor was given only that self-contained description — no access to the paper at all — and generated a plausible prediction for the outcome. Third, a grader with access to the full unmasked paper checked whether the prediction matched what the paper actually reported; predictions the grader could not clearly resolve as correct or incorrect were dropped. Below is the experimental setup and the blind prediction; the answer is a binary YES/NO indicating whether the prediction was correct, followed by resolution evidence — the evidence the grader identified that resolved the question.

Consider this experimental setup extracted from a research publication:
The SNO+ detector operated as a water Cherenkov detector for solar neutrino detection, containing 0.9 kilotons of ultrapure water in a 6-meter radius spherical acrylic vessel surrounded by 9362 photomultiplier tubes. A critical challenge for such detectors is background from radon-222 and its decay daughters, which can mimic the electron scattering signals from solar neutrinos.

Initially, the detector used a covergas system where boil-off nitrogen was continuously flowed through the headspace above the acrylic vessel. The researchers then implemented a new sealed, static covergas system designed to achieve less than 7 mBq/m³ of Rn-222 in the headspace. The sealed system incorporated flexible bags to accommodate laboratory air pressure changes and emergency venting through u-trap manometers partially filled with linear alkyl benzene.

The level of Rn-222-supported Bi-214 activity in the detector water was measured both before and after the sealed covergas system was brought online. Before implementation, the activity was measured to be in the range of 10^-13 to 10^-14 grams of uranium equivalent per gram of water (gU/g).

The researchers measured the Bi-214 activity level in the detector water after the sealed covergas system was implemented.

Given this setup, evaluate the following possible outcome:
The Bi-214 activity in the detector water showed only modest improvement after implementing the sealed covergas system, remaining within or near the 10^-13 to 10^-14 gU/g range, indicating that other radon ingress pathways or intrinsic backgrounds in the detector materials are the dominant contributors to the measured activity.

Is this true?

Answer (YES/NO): NO